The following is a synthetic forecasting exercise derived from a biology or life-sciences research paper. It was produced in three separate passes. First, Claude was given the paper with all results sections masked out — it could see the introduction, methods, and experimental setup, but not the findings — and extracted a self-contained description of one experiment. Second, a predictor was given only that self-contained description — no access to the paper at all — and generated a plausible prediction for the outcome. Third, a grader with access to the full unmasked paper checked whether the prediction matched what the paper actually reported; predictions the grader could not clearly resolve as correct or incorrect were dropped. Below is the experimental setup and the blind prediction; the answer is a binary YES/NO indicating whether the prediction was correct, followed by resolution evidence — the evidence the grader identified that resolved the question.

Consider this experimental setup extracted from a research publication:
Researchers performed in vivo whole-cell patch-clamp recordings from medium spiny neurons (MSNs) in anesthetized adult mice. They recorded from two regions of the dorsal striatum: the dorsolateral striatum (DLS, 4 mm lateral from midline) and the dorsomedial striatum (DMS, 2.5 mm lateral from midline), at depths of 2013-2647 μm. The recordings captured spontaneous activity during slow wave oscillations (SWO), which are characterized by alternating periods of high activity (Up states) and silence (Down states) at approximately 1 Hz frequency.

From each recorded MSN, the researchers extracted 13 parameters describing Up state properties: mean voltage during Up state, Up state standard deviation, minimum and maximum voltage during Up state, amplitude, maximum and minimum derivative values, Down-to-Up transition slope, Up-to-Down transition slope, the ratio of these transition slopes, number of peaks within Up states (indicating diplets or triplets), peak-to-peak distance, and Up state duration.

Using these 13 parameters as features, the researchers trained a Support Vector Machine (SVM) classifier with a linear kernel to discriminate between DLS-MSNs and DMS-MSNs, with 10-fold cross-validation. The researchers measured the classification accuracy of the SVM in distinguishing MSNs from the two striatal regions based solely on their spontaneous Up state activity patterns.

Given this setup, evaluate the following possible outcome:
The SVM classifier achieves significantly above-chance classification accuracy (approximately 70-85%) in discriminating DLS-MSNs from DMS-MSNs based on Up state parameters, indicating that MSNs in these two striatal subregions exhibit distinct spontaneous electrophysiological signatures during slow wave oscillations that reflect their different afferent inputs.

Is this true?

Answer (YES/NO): NO